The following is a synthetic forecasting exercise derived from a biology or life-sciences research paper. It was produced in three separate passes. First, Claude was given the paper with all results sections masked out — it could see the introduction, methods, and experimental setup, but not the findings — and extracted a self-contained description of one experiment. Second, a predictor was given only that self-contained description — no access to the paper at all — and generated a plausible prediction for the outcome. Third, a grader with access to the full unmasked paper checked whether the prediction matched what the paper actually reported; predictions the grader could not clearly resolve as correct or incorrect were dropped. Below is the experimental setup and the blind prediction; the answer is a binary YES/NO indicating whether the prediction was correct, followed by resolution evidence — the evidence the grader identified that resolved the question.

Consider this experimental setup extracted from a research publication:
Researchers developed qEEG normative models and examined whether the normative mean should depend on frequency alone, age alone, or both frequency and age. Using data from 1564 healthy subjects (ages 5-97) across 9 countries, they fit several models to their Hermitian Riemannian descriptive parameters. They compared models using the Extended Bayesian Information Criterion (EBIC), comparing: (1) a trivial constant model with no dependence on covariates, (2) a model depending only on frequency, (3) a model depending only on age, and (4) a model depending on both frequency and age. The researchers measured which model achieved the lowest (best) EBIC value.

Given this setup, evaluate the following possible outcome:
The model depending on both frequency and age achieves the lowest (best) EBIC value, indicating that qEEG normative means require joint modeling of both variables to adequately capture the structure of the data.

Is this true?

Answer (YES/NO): YES